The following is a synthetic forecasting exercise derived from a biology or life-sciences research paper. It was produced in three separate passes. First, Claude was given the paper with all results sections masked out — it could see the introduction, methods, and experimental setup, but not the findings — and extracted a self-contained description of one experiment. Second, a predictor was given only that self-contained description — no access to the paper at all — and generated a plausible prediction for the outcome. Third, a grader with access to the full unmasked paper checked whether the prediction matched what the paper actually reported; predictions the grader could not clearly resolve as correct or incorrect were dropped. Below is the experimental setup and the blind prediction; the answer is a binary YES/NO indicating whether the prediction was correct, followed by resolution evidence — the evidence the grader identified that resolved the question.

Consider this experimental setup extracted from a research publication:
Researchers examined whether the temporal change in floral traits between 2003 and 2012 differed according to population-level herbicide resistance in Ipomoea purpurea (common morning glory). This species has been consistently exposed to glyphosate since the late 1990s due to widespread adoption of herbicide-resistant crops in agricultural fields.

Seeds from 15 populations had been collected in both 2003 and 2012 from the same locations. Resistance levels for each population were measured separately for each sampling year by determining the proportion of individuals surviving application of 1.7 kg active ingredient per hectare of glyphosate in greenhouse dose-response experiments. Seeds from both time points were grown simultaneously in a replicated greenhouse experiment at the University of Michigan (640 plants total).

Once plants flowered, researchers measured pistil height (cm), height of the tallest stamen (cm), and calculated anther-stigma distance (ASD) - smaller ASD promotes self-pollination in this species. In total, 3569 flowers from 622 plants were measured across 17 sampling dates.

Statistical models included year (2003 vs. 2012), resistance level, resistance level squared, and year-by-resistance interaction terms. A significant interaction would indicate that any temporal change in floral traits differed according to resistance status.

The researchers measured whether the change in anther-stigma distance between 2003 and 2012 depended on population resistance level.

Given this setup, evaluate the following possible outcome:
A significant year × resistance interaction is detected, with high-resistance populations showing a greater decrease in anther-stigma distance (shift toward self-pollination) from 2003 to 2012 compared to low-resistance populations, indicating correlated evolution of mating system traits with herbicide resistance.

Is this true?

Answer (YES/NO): NO